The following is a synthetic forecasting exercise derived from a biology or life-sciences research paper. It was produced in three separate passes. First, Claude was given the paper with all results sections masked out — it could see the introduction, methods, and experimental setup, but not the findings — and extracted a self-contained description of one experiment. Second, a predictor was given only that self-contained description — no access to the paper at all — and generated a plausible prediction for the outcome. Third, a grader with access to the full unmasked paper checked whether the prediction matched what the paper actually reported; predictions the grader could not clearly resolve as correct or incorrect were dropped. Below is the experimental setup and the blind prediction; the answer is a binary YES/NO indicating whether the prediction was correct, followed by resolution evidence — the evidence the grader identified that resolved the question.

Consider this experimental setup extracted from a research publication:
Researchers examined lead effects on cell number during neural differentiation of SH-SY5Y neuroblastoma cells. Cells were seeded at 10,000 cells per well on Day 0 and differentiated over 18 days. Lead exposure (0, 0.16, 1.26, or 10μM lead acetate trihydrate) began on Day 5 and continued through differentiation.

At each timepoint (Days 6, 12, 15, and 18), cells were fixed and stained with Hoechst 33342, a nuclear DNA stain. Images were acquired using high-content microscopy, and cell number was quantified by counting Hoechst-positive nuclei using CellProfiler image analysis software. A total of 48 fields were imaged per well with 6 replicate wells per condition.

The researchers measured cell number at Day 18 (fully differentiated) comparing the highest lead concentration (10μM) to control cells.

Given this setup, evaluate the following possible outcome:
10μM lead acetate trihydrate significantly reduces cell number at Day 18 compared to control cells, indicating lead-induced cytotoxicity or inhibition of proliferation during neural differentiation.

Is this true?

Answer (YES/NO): NO